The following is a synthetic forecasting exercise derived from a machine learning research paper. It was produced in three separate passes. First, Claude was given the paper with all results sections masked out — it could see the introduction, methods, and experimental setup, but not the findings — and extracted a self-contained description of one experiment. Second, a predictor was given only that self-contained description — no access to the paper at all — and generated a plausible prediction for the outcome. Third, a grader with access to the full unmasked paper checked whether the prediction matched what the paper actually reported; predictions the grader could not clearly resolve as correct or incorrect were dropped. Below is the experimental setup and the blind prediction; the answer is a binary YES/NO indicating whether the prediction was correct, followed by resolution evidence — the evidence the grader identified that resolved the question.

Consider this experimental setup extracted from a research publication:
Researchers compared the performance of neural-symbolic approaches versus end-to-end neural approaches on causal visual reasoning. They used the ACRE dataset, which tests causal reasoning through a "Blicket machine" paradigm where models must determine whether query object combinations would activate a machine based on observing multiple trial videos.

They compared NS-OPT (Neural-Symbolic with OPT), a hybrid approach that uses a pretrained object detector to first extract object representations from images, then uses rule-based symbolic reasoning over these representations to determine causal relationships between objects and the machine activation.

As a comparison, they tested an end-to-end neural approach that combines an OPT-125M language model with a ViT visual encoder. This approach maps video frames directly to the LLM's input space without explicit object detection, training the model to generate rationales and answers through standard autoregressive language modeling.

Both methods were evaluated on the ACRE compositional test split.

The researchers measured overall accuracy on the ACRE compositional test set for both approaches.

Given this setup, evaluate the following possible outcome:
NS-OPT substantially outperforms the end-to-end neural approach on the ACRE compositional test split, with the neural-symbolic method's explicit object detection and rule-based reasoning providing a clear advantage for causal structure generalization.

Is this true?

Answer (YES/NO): NO